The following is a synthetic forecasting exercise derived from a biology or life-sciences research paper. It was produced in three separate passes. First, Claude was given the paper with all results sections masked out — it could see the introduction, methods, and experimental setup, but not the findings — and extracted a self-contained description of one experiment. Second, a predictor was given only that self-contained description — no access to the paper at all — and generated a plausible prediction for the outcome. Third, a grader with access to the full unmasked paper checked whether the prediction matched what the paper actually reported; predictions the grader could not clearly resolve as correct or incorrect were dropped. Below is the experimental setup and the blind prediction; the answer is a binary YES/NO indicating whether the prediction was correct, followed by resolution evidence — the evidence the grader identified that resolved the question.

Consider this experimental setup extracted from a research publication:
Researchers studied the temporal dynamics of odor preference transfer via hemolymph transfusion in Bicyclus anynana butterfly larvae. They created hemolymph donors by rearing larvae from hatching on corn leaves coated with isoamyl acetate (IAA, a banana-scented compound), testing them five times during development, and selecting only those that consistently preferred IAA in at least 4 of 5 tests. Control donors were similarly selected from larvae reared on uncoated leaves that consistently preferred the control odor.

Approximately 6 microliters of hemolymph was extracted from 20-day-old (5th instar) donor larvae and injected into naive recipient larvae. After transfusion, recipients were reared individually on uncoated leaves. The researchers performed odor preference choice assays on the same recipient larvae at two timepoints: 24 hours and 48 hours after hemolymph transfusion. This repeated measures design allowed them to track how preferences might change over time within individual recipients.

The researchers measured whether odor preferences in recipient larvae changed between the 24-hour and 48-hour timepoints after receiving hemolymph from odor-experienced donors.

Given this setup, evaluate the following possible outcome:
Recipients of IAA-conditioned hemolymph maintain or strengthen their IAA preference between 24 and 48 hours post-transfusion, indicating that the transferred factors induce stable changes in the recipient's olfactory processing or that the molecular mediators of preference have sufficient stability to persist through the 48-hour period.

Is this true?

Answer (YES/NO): YES